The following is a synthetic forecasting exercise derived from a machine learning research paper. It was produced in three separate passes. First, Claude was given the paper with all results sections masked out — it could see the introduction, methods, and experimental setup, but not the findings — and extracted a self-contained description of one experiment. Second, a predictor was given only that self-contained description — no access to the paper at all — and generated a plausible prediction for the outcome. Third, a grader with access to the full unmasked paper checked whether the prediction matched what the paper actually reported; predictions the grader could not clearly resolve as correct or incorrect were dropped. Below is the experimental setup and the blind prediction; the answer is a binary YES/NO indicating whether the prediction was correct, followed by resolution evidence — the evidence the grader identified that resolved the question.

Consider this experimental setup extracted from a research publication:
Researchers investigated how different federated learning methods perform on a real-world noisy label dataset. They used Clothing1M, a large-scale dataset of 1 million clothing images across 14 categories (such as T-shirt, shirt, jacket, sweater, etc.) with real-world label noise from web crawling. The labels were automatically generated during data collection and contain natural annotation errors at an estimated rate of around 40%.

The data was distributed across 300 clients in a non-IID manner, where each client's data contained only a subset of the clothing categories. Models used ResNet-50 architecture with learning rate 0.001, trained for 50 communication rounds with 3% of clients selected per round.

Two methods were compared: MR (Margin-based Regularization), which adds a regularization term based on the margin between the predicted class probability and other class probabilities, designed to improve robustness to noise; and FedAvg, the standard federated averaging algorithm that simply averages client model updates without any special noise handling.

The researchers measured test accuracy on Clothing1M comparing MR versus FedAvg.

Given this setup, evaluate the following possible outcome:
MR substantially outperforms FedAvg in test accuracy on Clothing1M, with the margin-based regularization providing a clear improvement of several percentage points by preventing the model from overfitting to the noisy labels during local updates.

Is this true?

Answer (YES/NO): NO